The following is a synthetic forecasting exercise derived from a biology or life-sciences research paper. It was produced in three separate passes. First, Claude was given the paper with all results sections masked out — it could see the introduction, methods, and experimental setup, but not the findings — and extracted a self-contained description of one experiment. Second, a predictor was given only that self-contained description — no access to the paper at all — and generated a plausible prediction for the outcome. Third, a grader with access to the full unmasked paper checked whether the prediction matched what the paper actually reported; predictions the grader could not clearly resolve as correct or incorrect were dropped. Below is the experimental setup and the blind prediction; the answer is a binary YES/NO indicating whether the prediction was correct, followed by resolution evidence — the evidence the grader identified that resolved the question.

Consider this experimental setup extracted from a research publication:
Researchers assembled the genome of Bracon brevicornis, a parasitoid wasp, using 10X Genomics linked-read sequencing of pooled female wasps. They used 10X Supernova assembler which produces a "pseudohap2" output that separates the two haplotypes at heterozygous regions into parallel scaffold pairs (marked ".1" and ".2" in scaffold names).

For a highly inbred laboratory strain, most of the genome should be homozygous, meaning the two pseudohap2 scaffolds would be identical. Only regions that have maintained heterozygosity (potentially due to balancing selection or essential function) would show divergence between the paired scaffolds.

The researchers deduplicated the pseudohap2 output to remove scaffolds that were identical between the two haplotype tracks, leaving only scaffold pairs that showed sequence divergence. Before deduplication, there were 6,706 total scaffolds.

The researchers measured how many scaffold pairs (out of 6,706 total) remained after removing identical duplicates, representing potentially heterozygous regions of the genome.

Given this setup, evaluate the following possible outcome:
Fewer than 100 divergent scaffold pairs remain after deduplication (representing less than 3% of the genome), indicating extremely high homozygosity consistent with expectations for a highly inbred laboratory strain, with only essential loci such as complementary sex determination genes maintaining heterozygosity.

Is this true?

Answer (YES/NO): NO